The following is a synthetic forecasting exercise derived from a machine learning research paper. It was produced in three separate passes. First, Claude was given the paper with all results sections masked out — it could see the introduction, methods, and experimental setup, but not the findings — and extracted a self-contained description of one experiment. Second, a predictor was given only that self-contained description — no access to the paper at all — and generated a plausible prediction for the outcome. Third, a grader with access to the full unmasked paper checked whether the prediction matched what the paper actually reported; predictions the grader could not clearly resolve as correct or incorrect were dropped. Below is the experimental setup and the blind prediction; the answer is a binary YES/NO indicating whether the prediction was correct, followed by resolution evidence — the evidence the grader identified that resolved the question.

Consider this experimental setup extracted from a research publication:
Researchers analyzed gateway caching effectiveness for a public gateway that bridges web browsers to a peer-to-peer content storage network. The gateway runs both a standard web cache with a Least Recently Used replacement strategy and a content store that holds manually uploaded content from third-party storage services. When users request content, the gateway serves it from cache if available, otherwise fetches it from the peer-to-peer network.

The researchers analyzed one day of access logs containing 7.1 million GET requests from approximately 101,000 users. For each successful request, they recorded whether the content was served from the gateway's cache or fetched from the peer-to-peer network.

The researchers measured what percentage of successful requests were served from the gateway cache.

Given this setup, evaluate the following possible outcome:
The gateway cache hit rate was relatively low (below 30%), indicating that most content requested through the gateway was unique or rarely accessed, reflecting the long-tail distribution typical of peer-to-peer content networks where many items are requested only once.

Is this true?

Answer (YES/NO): NO